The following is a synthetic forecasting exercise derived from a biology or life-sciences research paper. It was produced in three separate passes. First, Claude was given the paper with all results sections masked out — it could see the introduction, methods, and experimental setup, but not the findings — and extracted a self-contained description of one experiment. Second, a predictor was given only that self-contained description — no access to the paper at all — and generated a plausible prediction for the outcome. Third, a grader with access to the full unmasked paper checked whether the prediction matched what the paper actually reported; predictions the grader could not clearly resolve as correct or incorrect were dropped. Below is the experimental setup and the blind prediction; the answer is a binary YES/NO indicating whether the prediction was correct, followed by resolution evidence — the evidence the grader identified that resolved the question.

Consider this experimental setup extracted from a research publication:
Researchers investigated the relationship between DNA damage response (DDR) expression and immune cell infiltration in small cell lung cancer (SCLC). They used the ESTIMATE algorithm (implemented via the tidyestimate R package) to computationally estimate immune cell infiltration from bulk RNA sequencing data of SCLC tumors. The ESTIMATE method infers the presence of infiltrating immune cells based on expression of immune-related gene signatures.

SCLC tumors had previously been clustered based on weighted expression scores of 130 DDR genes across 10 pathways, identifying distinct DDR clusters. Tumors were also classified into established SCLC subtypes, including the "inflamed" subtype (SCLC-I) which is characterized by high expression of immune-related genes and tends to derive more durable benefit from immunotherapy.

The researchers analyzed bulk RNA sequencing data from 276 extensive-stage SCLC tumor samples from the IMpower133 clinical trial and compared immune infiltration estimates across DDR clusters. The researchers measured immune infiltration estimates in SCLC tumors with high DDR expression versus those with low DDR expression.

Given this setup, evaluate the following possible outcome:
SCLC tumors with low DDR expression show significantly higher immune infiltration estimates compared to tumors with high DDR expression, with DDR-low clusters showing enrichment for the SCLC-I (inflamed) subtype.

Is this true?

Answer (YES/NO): YES